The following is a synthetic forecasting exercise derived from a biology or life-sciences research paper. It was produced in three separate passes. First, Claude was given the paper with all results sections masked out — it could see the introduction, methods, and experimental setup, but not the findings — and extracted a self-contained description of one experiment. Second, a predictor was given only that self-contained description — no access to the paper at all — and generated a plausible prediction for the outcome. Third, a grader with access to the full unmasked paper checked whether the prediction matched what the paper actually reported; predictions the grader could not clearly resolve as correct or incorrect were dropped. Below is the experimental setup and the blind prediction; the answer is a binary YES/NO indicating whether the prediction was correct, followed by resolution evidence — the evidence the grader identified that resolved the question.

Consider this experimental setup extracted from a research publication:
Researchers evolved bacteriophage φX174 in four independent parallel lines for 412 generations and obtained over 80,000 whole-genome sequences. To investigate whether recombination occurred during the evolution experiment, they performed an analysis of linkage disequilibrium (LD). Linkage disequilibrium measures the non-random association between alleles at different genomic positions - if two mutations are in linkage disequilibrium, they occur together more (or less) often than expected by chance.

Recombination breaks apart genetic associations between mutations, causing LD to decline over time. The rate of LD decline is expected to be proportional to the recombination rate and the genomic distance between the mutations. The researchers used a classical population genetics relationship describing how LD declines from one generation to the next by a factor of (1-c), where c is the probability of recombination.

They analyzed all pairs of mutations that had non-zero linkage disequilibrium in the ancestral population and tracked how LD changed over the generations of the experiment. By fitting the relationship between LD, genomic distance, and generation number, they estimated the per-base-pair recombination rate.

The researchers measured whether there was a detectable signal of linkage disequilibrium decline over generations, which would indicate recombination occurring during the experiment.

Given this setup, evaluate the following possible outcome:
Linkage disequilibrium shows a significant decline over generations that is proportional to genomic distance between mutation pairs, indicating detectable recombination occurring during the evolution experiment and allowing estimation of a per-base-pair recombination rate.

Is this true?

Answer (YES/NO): NO